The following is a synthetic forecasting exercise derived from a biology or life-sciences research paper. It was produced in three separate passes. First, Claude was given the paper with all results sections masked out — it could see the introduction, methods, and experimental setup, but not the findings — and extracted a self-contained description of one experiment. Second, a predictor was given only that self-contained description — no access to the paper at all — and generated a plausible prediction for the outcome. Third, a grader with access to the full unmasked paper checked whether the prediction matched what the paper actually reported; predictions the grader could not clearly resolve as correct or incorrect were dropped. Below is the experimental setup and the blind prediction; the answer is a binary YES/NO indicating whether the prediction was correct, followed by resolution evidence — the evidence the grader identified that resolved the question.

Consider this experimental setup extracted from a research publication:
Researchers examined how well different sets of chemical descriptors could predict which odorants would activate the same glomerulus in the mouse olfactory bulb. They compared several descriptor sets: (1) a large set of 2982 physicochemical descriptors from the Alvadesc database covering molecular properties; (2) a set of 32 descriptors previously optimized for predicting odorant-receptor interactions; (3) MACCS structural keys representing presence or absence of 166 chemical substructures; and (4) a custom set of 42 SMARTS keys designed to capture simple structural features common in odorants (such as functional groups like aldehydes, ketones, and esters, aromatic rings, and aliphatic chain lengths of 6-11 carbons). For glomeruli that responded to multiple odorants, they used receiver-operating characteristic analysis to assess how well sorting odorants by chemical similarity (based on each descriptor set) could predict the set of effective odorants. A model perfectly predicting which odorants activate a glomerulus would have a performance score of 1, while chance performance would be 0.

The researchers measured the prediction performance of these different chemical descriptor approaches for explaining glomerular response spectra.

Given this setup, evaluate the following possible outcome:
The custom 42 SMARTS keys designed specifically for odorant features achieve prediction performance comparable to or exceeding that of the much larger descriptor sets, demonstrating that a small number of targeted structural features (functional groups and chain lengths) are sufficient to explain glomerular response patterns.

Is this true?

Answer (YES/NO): YES